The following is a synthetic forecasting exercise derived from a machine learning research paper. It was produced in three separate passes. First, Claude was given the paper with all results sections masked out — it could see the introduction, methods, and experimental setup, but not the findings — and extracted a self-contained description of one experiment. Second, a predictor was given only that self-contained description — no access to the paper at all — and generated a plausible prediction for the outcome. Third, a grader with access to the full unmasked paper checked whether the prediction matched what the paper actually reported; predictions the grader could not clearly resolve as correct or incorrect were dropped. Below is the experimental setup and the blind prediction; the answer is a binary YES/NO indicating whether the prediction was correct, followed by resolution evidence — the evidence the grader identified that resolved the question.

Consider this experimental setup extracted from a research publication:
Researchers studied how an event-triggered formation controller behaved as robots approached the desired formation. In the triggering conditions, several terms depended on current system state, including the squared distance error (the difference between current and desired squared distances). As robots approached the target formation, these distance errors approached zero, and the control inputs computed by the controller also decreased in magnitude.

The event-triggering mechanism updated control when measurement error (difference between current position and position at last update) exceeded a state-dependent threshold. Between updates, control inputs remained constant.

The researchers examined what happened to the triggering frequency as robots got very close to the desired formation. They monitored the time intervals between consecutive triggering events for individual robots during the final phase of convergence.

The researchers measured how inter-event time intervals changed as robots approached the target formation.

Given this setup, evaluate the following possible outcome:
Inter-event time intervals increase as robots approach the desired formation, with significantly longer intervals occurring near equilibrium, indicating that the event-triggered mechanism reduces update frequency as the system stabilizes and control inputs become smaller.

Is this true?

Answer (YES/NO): YES